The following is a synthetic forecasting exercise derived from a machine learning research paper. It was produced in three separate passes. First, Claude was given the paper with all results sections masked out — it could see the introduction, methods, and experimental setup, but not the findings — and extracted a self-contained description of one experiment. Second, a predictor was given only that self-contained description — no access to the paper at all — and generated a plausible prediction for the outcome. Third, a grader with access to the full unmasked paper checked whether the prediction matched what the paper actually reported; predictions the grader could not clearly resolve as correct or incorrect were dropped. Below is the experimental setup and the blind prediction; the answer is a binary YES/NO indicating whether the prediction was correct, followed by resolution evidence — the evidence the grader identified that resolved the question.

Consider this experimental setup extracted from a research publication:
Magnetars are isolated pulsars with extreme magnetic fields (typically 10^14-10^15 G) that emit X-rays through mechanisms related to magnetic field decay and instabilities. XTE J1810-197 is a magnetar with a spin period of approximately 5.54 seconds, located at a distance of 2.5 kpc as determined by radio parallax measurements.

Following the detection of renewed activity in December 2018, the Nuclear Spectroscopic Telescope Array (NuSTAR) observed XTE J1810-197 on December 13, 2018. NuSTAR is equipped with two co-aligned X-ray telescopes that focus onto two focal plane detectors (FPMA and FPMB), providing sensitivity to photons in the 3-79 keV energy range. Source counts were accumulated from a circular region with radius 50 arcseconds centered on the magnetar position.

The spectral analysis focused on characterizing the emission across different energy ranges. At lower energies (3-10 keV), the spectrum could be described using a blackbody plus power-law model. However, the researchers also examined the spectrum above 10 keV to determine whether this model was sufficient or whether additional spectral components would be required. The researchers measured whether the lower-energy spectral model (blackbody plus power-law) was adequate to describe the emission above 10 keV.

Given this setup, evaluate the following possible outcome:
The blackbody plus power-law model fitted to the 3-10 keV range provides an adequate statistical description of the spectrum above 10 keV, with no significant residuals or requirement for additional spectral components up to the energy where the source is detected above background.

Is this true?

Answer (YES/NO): NO